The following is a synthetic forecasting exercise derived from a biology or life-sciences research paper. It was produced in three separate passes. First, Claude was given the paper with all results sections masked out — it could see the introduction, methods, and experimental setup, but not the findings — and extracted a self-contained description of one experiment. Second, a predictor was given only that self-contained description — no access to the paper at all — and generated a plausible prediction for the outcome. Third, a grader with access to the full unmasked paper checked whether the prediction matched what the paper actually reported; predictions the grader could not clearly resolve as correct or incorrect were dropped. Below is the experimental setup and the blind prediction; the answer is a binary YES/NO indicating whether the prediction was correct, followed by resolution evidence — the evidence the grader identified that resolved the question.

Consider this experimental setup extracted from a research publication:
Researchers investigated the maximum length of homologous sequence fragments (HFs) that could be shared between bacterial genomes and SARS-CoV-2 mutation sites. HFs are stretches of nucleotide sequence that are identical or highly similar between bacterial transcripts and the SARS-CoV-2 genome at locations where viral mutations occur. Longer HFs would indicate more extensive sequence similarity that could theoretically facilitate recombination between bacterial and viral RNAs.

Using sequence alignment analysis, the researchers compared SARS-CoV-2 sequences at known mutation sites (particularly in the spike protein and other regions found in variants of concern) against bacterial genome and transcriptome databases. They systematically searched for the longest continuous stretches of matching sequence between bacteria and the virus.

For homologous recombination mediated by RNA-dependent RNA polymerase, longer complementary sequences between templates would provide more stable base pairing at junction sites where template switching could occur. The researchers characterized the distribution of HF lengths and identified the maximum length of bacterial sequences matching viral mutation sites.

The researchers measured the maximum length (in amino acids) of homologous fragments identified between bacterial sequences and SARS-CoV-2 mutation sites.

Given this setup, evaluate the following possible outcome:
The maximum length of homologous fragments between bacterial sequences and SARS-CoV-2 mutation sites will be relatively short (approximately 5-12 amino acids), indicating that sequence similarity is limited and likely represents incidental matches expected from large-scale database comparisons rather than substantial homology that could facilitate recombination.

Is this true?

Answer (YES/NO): NO